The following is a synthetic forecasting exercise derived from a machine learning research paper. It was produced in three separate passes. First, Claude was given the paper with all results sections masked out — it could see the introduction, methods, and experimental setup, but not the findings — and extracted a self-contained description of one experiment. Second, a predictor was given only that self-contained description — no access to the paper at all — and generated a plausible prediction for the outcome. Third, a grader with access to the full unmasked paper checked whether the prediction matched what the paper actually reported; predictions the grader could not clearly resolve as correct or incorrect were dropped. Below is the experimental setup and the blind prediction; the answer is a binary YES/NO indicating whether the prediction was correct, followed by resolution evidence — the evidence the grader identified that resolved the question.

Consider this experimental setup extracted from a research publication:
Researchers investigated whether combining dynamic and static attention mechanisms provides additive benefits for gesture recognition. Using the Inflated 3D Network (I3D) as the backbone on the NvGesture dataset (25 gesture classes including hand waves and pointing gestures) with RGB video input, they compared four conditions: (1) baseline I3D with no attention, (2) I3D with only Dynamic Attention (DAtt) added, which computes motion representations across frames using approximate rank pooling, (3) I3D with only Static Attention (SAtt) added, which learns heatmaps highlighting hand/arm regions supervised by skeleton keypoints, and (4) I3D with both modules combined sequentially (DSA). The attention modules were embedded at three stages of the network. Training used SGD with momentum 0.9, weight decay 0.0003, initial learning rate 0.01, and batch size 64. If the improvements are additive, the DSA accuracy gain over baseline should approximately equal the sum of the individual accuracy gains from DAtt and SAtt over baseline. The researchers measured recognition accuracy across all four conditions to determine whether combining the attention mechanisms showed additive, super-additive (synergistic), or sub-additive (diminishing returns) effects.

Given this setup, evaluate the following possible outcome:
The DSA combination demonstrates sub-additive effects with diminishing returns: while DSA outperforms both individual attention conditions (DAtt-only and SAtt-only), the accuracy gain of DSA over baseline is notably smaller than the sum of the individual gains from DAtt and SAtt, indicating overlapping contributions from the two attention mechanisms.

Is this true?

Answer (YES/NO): YES